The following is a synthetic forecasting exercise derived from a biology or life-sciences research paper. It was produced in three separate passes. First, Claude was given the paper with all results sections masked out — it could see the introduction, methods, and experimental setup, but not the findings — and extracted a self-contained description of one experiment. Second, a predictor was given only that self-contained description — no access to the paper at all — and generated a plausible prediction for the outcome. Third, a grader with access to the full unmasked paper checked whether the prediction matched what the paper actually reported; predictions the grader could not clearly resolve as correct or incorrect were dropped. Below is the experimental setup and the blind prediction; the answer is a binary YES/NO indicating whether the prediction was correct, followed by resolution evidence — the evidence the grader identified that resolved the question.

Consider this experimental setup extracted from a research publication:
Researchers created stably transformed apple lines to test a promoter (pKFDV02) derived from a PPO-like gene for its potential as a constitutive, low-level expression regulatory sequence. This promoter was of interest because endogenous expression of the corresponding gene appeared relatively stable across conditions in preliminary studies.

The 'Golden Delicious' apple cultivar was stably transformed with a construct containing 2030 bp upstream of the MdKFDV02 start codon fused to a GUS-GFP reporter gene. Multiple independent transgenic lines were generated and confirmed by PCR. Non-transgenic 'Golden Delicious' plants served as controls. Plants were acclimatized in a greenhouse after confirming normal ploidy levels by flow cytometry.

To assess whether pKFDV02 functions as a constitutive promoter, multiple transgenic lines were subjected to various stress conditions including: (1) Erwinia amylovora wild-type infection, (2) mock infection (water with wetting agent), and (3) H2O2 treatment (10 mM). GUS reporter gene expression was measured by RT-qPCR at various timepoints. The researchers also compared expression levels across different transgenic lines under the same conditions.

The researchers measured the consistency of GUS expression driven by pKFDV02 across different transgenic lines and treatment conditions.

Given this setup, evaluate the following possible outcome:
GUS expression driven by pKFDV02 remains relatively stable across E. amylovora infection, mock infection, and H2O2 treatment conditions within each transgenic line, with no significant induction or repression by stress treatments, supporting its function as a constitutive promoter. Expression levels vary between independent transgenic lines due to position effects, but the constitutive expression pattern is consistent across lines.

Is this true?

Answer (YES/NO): NO